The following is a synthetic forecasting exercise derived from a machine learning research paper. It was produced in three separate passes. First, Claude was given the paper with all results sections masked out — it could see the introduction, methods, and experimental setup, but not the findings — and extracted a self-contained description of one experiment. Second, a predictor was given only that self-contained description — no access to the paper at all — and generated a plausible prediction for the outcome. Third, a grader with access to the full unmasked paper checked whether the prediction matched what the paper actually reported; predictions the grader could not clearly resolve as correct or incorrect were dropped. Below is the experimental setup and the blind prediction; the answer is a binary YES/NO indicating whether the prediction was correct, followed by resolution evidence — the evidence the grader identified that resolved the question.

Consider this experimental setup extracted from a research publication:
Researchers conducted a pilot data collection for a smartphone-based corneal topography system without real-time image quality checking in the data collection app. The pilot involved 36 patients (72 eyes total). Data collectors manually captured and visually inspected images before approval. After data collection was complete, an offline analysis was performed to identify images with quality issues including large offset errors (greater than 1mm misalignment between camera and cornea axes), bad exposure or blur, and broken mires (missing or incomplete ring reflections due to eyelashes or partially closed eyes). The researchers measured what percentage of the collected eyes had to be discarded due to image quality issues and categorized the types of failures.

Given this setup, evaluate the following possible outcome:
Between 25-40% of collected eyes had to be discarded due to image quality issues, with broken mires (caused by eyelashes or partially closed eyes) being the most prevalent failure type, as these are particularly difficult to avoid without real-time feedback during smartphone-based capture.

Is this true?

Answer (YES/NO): NO